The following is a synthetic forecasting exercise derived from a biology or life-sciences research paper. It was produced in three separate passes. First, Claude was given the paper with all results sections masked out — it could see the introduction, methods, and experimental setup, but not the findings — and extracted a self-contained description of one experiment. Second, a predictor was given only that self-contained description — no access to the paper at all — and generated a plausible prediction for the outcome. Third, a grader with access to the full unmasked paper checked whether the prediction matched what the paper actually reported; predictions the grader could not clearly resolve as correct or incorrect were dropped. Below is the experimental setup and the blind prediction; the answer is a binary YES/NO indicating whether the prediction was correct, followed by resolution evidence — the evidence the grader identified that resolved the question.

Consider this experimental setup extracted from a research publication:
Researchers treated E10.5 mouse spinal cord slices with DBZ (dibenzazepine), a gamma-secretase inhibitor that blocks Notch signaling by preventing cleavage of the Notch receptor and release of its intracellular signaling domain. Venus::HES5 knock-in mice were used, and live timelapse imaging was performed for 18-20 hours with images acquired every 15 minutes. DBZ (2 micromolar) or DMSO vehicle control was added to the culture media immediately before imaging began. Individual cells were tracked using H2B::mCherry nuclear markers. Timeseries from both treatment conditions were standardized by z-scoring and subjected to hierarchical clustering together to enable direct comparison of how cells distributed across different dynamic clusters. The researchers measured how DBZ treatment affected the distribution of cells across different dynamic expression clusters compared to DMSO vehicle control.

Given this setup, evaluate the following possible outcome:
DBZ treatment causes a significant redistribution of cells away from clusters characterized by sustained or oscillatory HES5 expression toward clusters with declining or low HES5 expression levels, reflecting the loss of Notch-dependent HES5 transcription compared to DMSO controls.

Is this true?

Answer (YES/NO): NO